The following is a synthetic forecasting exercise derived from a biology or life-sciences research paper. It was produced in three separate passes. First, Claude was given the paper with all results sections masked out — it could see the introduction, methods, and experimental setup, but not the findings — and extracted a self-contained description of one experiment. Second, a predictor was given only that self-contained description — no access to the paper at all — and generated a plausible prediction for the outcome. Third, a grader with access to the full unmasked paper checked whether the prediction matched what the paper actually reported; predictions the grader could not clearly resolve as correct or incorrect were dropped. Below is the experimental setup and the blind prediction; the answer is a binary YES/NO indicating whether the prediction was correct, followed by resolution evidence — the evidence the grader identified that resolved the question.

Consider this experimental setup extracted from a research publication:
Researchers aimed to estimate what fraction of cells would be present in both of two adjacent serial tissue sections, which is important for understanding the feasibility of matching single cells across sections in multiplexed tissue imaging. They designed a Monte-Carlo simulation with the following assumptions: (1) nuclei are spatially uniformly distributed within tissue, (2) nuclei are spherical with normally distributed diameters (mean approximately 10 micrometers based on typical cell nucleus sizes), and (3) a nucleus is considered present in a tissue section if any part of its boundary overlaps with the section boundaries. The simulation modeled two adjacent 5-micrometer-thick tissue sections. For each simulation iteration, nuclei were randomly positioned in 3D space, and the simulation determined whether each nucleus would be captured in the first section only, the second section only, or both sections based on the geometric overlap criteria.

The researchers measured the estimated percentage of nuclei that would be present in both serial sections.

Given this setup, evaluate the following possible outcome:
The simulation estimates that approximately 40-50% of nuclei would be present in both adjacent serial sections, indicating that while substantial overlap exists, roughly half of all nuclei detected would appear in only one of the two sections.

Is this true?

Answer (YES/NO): NO